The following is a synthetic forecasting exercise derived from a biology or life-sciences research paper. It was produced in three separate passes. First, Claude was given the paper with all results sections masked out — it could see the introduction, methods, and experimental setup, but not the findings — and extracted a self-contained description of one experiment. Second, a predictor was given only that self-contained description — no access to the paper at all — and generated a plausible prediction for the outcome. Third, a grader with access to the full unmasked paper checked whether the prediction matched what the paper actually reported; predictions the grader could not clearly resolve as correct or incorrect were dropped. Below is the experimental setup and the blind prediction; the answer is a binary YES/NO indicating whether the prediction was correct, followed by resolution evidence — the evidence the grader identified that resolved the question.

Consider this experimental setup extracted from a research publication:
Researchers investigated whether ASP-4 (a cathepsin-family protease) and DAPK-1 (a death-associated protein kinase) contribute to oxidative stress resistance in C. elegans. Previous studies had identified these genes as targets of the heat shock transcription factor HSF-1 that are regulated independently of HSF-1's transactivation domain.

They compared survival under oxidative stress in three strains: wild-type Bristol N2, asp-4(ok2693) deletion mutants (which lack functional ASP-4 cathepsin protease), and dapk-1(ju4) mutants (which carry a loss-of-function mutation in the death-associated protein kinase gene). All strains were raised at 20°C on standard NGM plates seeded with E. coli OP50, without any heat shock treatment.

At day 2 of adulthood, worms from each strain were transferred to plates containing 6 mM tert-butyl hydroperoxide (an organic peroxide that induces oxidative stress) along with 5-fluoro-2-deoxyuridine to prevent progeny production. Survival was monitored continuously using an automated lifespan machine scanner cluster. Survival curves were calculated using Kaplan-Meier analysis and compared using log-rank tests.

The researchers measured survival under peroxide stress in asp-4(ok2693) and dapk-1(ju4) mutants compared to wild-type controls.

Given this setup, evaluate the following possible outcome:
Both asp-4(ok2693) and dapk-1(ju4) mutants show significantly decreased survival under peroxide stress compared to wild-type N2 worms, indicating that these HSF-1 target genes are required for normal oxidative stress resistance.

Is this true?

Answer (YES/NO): YES